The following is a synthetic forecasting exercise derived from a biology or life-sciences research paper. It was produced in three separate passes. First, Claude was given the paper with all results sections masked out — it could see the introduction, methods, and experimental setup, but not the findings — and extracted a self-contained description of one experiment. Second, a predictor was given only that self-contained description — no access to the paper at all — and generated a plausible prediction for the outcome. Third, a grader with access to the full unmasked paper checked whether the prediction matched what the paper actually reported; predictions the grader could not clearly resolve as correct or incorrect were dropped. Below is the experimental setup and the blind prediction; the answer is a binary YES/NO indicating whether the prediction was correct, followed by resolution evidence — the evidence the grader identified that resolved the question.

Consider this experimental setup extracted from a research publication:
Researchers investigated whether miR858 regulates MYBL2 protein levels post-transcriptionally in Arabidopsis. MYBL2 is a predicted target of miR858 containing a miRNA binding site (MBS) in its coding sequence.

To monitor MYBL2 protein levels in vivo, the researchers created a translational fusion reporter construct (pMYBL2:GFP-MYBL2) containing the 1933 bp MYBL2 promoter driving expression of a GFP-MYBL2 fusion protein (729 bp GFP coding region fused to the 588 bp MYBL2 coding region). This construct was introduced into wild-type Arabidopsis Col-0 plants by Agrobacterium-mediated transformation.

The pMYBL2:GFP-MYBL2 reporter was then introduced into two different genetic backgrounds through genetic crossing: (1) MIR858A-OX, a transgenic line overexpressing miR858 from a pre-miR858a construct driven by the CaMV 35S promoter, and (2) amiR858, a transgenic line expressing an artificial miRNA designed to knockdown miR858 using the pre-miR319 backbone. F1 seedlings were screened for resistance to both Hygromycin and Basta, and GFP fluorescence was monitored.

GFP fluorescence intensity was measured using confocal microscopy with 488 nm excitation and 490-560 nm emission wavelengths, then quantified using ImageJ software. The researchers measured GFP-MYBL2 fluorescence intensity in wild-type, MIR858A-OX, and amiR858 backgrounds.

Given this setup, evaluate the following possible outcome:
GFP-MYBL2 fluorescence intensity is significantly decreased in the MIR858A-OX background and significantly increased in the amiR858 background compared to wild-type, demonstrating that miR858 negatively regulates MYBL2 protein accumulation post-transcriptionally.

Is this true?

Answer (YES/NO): YES